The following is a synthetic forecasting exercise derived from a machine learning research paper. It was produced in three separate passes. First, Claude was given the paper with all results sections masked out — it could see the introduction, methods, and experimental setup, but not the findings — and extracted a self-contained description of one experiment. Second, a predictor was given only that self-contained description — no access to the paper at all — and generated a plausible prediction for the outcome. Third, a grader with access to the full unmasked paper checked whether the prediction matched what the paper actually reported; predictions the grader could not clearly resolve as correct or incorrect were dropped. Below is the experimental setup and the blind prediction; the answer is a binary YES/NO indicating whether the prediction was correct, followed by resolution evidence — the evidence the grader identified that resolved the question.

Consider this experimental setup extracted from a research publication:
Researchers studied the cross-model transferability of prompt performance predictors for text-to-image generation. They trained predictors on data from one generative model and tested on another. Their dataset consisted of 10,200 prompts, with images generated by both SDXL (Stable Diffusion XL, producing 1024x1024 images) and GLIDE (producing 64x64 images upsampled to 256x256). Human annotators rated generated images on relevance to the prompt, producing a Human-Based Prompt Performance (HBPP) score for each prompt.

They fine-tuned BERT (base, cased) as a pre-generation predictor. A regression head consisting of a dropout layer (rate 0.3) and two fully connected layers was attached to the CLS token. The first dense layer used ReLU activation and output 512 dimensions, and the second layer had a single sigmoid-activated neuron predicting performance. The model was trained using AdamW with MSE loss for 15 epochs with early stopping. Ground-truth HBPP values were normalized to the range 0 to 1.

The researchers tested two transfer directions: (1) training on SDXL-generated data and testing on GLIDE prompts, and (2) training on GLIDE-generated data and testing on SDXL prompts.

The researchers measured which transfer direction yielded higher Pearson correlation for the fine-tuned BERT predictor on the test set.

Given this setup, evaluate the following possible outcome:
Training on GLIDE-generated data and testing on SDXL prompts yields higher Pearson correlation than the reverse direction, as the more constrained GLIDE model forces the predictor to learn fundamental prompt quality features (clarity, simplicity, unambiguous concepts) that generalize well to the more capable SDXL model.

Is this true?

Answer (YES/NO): NO